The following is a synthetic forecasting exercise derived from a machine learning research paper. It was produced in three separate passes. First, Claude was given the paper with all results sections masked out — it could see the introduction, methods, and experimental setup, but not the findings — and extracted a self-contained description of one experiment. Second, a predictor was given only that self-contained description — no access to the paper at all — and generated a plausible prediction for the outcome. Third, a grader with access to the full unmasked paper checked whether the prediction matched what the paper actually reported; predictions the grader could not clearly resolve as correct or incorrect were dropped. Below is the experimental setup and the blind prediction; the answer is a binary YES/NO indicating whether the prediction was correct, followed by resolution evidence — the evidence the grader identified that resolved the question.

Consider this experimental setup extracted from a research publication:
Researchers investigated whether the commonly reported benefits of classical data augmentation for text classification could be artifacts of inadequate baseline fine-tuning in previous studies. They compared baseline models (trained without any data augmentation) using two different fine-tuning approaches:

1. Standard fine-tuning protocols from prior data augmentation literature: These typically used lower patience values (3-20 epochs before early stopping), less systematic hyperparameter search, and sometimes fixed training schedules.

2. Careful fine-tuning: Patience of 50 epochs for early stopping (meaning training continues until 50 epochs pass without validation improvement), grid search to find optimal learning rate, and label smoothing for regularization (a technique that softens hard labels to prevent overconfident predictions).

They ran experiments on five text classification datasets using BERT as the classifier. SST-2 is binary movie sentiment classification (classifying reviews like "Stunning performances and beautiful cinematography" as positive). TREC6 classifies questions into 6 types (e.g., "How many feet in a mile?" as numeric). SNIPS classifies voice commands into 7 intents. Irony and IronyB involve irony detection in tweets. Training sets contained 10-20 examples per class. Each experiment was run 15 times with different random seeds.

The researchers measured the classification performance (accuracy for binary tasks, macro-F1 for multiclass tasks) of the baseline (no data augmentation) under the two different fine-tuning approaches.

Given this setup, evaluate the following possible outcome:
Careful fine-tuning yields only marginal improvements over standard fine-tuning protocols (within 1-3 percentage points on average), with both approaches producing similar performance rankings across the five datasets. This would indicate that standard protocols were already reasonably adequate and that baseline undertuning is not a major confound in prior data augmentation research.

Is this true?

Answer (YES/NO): NO